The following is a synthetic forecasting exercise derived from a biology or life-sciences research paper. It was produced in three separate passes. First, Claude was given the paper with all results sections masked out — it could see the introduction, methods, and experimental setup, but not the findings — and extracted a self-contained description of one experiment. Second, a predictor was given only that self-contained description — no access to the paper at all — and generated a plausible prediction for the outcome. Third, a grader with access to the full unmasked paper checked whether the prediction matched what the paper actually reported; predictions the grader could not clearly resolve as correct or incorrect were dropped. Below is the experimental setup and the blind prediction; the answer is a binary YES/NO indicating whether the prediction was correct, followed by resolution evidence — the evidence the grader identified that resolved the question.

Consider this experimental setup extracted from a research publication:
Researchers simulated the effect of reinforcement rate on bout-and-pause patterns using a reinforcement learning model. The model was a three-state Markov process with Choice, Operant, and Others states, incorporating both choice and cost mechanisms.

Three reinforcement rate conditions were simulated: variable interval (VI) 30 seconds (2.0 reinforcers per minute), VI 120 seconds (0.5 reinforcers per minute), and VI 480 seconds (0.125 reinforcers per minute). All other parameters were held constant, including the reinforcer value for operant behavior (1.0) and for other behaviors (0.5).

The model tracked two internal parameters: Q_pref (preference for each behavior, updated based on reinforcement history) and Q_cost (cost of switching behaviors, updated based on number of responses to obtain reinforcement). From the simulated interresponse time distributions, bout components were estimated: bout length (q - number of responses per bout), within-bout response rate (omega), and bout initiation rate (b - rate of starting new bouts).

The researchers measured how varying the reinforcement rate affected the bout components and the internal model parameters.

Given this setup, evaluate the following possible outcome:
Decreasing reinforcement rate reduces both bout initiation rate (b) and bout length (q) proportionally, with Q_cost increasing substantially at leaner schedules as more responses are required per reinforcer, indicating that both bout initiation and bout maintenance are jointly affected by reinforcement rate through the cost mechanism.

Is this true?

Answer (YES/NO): NO